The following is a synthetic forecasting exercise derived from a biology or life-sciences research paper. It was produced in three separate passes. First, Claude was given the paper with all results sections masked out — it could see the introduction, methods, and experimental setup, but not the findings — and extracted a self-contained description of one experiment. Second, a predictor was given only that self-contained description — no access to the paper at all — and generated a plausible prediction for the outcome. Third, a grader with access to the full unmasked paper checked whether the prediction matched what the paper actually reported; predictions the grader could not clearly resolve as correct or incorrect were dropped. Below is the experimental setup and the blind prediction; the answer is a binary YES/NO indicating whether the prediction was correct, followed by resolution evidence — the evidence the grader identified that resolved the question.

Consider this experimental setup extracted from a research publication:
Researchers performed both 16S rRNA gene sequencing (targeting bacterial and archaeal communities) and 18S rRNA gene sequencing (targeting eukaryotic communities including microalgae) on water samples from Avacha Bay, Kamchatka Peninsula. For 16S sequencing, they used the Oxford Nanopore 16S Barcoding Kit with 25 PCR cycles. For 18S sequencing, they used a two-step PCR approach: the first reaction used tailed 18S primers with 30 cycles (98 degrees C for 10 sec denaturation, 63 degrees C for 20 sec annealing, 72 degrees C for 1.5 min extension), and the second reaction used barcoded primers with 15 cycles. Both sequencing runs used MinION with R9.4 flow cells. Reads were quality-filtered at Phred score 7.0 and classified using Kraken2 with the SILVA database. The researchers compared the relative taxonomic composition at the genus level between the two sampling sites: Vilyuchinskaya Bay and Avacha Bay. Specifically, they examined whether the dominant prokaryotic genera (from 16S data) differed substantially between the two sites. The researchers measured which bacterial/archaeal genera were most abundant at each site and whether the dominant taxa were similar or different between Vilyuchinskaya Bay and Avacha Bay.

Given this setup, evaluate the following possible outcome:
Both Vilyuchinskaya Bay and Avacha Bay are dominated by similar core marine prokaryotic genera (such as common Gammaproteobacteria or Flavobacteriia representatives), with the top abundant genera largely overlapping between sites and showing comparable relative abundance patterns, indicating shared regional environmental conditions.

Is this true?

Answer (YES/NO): NO